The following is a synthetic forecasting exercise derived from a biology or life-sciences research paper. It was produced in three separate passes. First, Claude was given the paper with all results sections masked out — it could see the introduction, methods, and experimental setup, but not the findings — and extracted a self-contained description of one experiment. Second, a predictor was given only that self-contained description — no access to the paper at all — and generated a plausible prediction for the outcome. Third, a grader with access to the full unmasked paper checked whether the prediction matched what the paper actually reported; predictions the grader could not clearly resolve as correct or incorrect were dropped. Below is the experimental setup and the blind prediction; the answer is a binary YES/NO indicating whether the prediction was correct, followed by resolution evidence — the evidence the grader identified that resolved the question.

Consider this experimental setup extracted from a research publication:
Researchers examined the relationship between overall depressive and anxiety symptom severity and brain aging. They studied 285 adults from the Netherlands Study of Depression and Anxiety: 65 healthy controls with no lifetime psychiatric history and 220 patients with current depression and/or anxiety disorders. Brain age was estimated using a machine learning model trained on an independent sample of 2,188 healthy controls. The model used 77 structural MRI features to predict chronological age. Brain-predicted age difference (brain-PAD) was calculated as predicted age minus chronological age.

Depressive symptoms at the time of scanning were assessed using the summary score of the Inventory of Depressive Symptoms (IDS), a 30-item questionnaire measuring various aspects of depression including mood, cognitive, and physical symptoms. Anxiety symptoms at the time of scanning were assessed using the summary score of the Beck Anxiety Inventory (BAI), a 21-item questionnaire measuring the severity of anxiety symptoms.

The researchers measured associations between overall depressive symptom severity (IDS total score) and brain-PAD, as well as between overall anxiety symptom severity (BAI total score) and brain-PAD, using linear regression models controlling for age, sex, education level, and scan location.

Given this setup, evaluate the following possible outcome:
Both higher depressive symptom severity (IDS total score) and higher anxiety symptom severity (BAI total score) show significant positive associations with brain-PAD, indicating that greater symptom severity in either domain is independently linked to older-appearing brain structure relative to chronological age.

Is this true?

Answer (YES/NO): YES